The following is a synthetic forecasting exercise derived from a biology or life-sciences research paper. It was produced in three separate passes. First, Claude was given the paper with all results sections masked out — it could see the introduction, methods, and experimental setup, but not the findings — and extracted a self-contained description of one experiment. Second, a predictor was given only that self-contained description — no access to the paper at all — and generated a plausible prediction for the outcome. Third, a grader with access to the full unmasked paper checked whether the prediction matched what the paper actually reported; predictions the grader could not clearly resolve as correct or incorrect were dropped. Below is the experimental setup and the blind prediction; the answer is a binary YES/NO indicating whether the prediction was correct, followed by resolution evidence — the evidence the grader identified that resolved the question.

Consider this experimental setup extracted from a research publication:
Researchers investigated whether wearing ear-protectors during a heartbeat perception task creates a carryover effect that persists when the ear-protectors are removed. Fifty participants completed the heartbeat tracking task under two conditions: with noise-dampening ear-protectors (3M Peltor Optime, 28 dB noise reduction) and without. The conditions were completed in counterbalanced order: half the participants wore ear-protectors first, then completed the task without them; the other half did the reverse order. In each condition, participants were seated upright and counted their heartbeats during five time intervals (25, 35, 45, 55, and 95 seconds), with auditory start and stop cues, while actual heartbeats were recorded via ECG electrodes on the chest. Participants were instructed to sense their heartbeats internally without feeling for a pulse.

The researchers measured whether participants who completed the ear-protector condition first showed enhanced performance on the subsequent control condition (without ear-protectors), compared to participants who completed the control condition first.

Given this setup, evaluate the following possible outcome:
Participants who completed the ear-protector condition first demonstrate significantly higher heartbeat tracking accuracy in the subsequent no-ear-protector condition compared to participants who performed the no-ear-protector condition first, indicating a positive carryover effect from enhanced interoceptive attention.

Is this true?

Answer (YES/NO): NO